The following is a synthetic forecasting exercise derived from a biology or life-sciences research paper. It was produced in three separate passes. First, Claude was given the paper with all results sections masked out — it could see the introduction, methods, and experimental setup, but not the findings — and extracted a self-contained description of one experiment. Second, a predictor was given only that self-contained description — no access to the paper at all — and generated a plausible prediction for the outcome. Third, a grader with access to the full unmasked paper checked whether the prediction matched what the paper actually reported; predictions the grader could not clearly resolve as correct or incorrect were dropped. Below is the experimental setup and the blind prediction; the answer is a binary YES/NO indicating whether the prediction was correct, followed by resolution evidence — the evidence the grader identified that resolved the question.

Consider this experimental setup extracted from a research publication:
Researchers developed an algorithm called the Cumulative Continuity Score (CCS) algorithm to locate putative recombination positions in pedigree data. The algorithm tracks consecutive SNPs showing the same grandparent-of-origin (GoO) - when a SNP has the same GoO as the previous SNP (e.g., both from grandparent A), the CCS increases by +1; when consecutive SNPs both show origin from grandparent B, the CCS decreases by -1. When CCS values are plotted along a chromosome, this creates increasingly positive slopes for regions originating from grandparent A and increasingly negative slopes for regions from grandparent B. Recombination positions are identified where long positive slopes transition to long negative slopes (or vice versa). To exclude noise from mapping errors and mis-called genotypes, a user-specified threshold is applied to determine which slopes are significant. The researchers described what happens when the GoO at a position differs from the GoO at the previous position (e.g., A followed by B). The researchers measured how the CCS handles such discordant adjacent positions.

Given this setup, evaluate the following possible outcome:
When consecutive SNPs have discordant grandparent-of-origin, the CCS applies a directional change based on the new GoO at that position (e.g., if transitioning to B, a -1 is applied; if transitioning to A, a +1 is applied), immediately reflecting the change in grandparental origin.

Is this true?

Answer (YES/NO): NO